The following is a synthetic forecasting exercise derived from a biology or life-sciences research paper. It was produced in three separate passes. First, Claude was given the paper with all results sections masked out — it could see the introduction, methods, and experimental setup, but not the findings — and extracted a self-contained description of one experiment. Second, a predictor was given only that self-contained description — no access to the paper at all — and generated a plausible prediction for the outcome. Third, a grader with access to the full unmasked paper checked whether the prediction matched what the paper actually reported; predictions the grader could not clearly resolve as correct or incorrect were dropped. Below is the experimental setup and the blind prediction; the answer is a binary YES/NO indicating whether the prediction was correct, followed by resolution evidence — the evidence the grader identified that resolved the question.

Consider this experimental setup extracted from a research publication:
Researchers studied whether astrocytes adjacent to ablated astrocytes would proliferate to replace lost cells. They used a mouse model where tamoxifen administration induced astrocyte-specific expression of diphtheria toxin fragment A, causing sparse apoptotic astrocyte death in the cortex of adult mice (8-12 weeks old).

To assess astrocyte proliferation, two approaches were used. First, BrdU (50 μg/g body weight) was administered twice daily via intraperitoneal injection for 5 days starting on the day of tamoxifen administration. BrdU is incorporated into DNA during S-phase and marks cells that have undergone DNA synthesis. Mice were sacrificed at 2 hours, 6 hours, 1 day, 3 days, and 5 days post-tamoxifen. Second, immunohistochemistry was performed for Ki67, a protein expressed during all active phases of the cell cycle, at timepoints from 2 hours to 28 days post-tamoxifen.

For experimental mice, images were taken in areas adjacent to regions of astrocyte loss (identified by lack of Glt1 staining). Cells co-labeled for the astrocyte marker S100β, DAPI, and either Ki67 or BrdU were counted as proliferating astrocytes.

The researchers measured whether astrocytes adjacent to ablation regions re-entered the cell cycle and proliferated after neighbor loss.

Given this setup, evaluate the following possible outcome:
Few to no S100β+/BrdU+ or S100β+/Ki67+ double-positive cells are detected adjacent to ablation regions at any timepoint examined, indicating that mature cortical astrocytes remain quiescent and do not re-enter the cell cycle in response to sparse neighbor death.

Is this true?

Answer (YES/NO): YES